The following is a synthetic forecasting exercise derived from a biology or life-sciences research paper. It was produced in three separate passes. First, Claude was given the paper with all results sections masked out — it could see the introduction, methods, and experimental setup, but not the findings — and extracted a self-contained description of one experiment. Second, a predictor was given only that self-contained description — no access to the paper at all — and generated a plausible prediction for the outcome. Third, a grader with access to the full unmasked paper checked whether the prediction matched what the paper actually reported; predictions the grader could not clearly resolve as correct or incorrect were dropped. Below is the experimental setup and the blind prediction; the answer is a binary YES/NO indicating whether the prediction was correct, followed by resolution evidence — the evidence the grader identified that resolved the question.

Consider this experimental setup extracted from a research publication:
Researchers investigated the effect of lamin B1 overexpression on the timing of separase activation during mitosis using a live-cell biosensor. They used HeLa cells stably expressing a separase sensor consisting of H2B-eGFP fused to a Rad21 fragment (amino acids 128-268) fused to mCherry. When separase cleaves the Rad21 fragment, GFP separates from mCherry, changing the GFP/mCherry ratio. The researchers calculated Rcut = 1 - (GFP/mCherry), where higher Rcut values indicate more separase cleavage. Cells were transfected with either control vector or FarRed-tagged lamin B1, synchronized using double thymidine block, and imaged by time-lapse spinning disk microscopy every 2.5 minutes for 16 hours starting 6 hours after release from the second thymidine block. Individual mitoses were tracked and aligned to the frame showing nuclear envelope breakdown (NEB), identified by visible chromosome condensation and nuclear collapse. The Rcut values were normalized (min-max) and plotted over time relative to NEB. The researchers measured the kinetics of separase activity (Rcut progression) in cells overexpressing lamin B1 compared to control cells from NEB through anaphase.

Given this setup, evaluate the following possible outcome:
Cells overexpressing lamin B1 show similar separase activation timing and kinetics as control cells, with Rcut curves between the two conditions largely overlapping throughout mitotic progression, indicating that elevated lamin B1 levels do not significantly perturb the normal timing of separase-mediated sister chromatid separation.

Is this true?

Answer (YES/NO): NO